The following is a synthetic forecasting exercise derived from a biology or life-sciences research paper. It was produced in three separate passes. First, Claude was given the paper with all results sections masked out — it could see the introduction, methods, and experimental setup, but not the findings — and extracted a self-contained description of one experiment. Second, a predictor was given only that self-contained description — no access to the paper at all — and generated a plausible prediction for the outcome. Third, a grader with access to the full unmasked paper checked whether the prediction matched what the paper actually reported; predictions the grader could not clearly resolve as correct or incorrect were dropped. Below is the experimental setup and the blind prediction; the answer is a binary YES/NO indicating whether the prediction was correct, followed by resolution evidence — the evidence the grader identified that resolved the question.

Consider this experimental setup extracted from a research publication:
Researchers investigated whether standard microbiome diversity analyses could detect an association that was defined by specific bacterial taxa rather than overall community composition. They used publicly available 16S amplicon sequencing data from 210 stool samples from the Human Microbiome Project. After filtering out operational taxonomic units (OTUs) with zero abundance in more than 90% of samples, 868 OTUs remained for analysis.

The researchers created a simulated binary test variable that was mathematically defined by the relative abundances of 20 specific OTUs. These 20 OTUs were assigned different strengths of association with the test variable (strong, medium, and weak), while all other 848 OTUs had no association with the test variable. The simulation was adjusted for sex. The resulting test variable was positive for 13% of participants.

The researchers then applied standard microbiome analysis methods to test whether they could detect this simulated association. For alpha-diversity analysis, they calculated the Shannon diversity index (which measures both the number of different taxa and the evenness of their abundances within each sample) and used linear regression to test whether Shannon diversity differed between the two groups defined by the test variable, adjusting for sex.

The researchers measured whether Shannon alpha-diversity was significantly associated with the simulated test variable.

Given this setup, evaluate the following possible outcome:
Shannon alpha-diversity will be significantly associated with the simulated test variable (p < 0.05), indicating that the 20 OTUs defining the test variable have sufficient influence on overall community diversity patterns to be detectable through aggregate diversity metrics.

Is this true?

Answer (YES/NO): NO